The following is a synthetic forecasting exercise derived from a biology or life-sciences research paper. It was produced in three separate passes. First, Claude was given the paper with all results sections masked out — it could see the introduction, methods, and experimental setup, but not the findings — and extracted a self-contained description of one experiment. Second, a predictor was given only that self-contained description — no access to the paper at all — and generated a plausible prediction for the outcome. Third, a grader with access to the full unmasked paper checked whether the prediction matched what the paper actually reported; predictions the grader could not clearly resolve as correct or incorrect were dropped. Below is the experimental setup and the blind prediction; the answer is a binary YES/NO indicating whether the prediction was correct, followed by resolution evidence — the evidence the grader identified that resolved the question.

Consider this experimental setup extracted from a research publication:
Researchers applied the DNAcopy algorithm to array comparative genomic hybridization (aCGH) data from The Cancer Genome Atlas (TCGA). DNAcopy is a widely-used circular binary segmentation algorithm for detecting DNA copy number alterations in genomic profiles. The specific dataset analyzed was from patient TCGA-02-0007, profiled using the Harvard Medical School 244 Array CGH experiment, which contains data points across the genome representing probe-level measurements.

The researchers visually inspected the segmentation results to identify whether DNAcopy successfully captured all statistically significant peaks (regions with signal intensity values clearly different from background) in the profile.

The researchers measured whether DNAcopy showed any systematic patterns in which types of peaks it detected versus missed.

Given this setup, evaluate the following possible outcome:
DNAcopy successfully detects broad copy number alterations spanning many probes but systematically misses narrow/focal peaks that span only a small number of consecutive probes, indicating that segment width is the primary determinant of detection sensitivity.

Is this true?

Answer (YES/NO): YES